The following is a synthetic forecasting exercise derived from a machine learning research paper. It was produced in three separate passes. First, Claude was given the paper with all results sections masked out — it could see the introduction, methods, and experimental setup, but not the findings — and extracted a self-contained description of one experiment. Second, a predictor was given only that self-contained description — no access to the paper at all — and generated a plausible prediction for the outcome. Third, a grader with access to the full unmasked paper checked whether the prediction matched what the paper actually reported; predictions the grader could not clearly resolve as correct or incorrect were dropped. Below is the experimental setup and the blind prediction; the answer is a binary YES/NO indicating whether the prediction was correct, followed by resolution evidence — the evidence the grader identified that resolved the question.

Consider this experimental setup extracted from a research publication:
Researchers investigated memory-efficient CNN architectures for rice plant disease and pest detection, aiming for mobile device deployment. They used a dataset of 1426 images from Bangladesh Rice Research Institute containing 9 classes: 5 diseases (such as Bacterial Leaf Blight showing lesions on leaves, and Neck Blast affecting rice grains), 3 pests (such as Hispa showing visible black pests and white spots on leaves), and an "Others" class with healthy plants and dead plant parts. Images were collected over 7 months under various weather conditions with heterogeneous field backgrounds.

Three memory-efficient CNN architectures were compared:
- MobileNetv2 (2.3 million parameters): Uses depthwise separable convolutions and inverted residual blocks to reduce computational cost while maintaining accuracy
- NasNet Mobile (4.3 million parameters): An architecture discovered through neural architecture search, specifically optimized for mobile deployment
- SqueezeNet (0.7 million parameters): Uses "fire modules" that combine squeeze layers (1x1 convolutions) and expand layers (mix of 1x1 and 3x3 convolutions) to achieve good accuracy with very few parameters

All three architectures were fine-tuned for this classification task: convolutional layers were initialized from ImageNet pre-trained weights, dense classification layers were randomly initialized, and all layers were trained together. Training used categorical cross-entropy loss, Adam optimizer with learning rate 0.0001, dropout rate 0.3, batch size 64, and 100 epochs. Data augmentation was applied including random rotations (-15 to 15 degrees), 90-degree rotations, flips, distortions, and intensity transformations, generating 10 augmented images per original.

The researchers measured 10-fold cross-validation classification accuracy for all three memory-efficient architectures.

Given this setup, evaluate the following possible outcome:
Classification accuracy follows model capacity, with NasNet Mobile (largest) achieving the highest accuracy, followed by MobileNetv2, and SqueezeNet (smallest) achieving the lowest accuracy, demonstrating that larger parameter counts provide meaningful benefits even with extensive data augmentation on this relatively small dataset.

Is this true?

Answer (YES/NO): YES